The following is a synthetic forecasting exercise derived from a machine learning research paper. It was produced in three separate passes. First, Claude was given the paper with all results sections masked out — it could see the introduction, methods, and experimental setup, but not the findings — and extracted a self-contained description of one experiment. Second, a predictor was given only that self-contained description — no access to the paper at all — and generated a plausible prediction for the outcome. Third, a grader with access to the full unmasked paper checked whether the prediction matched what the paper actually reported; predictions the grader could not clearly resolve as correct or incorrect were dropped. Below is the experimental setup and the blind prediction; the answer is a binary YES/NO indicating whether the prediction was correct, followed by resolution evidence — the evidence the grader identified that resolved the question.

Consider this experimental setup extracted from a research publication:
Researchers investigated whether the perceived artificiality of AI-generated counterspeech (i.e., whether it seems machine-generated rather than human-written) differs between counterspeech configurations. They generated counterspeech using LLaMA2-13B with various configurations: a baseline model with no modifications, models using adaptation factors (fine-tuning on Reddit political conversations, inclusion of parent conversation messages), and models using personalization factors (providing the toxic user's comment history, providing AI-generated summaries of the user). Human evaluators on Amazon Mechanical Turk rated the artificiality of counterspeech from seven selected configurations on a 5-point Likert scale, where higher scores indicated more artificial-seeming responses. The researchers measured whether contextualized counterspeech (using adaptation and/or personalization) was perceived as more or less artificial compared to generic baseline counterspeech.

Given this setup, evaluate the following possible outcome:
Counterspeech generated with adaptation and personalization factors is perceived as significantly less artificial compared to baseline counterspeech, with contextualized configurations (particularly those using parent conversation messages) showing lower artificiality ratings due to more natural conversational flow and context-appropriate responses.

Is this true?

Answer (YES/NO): NO